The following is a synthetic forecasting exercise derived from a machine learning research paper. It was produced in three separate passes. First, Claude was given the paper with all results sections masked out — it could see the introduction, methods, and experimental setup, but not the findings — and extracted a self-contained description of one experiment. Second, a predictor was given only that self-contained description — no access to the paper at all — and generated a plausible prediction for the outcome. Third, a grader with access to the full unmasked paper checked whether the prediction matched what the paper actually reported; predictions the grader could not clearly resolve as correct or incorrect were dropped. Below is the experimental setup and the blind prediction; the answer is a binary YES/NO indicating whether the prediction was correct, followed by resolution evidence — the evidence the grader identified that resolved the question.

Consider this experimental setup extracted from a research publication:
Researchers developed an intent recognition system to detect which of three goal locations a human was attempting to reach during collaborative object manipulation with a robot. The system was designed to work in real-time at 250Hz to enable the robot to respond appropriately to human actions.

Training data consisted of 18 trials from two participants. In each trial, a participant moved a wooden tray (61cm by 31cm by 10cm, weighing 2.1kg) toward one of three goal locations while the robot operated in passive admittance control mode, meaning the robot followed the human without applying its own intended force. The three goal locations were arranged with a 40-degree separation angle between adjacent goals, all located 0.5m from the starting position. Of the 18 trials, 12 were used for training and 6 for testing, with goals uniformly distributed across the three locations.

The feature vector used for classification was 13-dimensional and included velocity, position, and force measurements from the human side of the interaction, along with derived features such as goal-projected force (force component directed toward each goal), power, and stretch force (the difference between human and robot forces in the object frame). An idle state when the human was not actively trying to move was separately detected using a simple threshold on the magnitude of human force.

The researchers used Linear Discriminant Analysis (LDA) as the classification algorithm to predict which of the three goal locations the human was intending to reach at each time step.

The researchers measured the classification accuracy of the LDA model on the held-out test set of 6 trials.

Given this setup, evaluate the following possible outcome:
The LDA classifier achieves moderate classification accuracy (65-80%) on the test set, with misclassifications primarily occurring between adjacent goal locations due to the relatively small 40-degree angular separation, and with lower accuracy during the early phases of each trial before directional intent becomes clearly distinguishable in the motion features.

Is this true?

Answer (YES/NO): NO